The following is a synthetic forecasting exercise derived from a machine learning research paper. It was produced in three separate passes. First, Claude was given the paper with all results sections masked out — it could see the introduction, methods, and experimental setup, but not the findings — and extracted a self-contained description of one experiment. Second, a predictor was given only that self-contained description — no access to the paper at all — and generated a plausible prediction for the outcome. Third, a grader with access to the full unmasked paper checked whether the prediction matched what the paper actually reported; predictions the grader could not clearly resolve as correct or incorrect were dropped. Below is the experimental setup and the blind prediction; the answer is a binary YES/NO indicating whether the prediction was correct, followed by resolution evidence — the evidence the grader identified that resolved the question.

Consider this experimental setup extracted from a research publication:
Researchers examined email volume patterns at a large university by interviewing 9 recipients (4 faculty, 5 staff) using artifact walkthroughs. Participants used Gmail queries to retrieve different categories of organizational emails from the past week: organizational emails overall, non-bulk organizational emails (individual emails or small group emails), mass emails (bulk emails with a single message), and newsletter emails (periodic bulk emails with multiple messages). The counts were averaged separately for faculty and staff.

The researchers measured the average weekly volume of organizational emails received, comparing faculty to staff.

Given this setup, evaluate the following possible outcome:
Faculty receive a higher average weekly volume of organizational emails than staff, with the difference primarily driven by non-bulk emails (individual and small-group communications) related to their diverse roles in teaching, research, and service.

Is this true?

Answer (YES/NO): YES